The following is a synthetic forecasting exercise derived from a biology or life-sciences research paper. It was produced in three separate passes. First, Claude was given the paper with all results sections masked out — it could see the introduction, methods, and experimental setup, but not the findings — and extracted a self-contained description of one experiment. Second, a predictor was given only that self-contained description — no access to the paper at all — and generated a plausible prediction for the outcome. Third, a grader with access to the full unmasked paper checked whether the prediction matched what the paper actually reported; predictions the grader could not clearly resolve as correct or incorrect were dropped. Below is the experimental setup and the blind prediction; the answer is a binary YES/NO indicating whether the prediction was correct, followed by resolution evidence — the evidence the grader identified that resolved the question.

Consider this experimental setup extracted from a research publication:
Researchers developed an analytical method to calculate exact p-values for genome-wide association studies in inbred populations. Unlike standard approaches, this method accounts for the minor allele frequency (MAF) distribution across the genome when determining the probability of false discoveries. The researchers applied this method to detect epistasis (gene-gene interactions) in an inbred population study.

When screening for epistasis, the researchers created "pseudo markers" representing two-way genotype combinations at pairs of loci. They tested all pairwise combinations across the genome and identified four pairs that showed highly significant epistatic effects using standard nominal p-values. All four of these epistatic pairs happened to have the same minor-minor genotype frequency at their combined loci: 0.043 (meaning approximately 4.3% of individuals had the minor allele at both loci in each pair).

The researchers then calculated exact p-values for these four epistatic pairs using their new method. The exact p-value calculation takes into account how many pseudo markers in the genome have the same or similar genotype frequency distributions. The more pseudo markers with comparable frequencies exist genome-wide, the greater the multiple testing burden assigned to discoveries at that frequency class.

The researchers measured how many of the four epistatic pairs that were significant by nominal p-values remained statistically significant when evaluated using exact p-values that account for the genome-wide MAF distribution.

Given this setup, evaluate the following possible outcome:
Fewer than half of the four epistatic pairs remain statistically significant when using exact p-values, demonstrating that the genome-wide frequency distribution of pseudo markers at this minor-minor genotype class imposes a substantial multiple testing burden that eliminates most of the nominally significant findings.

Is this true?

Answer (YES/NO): YES